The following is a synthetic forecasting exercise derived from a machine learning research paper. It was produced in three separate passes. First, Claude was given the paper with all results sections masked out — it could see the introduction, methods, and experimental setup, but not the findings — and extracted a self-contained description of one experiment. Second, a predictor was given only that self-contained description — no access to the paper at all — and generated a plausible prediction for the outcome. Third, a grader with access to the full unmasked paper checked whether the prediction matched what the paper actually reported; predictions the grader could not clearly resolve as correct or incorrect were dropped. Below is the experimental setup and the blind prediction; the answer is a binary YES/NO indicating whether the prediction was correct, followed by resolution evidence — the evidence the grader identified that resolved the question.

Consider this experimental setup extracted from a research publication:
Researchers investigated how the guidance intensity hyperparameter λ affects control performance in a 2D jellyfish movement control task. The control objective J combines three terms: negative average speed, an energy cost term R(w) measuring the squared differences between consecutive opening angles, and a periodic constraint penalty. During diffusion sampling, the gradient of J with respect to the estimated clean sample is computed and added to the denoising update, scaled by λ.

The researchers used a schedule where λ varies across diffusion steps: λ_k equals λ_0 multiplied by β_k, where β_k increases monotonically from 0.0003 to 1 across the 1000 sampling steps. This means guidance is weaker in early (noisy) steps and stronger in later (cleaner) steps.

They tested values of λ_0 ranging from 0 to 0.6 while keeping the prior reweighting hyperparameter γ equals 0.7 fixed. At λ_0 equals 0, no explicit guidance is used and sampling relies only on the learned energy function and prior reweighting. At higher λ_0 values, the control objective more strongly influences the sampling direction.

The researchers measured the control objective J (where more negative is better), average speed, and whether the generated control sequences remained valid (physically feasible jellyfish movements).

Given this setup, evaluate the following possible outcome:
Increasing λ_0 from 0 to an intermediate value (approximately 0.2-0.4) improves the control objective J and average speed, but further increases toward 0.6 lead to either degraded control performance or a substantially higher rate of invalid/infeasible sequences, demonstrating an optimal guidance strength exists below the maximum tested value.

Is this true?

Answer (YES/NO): NO